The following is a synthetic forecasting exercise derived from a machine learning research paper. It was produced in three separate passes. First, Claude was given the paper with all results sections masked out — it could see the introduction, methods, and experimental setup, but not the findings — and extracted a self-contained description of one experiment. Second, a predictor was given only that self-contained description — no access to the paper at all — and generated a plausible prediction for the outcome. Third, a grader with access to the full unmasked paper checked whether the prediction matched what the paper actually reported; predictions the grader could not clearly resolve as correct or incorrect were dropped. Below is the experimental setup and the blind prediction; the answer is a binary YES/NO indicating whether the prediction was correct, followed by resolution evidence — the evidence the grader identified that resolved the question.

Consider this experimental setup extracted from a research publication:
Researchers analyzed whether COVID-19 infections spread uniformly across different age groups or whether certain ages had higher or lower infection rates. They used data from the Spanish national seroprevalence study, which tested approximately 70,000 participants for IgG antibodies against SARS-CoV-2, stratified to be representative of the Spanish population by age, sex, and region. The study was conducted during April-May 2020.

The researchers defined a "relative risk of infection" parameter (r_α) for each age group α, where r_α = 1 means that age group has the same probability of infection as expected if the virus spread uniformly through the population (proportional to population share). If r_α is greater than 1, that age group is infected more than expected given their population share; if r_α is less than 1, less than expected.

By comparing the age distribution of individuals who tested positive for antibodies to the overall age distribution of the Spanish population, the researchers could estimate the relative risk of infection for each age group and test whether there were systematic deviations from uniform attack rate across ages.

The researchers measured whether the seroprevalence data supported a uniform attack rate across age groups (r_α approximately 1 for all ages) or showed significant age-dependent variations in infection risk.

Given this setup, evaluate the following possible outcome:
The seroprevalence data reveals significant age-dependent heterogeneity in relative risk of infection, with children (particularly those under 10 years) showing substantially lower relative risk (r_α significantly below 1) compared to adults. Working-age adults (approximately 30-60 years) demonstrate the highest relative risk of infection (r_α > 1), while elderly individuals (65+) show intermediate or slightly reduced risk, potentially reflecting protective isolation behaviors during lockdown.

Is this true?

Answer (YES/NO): NO